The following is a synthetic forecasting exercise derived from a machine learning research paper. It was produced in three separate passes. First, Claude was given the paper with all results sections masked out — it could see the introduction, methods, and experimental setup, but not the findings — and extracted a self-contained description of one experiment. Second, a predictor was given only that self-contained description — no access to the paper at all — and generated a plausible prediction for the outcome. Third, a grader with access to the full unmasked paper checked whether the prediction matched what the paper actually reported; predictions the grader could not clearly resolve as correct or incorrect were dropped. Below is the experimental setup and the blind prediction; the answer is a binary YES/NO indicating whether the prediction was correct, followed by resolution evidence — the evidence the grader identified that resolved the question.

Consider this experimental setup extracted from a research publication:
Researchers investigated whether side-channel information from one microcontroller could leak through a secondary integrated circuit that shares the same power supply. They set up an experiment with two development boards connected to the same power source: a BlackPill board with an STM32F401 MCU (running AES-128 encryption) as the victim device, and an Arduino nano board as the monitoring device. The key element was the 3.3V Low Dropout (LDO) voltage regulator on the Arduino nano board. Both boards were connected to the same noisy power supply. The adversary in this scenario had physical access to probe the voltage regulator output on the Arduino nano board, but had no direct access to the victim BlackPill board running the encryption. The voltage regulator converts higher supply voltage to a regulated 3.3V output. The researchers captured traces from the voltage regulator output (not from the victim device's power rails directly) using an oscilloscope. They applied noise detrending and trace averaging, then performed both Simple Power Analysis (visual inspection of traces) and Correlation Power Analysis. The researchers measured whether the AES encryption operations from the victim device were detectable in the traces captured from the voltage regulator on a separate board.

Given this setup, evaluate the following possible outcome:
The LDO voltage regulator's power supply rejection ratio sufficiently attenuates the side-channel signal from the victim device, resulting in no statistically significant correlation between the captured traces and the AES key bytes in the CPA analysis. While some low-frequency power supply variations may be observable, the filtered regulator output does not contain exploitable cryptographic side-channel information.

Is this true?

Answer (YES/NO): NO